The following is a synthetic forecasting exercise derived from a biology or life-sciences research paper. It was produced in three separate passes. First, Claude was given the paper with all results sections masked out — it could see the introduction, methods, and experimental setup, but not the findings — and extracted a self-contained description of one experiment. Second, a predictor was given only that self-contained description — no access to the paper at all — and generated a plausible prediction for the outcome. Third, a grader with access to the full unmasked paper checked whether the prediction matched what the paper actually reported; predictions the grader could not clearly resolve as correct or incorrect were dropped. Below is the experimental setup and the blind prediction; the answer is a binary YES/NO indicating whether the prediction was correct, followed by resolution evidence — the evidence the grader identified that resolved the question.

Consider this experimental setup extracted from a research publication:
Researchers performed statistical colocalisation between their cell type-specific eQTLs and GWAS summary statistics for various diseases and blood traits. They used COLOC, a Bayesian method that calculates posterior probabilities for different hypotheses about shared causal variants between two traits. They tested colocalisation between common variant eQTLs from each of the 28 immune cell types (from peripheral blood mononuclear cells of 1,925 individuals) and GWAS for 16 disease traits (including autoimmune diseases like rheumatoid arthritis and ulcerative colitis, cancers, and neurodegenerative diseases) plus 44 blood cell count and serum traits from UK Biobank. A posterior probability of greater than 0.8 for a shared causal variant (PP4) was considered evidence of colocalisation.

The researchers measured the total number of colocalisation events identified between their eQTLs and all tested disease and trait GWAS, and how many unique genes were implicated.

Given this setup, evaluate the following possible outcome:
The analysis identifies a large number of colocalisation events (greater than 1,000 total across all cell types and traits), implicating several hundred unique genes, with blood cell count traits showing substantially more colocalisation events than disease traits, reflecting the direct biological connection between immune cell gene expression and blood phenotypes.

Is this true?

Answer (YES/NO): NO